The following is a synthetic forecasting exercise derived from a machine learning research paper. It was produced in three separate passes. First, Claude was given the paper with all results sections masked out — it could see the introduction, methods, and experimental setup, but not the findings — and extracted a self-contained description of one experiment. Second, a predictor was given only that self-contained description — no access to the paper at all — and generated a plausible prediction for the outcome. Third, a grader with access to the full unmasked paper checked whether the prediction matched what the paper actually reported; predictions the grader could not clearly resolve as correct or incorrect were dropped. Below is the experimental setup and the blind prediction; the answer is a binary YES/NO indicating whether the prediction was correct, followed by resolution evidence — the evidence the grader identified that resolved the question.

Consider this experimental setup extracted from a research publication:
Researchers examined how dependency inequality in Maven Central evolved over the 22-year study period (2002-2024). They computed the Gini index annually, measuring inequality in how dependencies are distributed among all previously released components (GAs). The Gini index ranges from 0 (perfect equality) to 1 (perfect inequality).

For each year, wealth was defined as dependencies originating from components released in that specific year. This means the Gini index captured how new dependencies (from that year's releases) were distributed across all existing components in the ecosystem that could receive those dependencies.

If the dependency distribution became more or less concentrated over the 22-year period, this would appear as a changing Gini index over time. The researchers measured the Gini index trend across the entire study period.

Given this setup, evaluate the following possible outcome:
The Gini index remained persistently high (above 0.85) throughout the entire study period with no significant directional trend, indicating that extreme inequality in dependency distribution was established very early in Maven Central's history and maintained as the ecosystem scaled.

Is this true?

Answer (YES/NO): NO